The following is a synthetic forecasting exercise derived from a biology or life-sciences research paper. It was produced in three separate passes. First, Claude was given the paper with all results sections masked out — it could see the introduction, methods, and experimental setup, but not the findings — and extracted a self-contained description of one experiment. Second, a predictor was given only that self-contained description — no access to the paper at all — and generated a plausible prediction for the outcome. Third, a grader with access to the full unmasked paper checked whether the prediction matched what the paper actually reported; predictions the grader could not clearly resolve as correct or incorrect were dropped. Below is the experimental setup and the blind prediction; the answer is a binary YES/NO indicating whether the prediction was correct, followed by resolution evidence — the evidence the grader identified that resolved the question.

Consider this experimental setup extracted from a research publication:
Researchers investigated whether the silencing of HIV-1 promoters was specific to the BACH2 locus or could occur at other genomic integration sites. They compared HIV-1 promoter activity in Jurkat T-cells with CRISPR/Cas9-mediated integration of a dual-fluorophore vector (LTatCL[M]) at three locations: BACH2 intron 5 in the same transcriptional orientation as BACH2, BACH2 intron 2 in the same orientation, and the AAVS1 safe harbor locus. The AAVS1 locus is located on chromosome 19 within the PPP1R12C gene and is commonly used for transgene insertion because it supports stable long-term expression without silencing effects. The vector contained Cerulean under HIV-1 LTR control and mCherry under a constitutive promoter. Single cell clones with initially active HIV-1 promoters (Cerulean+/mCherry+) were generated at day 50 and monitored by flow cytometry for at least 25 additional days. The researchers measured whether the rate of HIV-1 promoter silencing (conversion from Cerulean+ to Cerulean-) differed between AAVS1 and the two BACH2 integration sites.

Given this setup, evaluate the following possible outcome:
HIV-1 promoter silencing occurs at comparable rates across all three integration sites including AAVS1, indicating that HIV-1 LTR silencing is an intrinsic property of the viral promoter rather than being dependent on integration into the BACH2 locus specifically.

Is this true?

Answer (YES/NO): NO